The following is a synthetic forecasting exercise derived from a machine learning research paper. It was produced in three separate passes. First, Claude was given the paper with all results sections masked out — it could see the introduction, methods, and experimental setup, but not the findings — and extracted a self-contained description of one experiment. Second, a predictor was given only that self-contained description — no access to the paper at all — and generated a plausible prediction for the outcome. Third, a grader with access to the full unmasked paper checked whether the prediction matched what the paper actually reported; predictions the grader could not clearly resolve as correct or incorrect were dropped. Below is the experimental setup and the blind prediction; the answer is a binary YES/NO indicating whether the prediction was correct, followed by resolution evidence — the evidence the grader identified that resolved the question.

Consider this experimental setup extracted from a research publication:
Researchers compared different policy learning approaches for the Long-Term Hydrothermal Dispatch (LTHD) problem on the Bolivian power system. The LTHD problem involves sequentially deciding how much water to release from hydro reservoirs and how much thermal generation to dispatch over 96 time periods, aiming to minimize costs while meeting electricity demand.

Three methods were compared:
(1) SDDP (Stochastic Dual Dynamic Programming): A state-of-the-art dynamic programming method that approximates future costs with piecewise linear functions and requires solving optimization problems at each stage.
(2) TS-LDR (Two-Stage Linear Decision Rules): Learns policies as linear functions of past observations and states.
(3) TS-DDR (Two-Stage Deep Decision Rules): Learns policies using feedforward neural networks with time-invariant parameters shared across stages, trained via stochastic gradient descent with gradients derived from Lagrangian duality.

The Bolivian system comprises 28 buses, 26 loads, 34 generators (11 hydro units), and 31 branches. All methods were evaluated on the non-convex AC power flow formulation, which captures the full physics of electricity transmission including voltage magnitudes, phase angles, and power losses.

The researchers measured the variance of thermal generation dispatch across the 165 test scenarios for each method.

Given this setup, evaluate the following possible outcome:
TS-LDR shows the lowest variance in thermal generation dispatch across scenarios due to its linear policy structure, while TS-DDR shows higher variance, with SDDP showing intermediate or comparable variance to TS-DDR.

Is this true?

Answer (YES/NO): NO